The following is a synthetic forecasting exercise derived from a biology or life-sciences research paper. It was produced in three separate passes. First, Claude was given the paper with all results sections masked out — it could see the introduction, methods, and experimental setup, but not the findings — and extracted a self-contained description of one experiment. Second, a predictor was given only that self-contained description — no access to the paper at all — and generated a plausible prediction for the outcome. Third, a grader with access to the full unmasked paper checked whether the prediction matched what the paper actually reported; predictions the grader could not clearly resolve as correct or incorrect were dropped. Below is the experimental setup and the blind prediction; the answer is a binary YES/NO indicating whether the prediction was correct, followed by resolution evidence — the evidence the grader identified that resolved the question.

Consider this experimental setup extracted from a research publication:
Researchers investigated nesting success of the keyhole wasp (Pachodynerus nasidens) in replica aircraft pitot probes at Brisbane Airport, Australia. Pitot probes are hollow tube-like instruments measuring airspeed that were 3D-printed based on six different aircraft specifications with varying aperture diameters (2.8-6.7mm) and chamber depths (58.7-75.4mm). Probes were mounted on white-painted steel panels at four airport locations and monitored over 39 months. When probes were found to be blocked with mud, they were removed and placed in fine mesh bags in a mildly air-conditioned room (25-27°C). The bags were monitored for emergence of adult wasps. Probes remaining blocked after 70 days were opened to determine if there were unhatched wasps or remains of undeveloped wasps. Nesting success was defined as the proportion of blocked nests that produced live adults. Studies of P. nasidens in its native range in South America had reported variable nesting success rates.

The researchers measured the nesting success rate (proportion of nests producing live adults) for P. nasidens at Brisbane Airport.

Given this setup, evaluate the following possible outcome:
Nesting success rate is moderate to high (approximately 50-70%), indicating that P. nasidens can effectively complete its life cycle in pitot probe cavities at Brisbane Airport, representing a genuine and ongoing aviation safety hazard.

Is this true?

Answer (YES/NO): NO